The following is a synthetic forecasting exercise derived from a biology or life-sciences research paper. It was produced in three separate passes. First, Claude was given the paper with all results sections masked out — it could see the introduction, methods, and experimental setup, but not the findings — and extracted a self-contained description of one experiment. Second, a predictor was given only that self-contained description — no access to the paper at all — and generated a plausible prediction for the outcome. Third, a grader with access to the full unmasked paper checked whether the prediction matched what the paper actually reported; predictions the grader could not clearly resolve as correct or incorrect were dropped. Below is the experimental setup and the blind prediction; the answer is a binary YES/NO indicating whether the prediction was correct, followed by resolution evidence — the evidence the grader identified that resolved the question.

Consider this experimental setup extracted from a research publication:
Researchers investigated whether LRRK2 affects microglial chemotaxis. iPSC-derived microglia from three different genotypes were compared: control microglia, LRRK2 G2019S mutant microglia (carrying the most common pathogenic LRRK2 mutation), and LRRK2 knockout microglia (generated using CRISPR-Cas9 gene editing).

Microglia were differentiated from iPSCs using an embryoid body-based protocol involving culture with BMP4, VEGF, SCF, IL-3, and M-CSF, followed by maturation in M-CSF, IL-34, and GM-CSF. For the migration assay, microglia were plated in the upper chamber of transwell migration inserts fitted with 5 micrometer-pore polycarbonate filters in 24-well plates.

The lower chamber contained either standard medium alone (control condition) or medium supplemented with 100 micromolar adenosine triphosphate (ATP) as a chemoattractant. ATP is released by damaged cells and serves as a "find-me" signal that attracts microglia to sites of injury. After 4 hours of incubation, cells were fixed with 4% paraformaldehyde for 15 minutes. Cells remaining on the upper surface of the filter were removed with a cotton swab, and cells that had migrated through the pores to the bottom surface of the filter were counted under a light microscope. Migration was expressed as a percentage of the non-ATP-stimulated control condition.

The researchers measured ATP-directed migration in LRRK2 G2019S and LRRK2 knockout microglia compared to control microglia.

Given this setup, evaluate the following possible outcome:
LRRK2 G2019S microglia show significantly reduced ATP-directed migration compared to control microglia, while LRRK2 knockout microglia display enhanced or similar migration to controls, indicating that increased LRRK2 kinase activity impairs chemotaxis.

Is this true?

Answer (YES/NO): NO